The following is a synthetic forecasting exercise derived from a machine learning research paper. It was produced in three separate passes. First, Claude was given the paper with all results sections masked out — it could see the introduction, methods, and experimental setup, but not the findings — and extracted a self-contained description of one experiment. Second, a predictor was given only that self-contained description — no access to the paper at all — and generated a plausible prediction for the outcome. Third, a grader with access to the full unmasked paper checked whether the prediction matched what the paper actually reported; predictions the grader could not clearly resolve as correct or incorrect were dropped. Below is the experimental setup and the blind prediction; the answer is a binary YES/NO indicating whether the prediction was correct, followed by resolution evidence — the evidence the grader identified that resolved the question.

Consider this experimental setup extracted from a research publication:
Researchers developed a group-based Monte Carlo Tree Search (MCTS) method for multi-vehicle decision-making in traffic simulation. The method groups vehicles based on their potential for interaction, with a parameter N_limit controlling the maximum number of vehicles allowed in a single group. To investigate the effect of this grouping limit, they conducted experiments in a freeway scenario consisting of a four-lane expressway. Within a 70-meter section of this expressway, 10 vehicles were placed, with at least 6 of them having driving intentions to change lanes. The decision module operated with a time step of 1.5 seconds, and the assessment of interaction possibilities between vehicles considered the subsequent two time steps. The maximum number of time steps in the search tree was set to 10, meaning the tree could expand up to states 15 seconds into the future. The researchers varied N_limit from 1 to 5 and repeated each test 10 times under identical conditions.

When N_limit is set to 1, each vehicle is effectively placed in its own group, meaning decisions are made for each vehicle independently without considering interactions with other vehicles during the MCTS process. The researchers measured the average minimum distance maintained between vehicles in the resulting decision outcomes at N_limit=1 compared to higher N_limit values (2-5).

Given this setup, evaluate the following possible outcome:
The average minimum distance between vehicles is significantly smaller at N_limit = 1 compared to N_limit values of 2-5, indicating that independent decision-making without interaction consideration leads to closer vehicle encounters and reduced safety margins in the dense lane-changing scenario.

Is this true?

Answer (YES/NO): YES